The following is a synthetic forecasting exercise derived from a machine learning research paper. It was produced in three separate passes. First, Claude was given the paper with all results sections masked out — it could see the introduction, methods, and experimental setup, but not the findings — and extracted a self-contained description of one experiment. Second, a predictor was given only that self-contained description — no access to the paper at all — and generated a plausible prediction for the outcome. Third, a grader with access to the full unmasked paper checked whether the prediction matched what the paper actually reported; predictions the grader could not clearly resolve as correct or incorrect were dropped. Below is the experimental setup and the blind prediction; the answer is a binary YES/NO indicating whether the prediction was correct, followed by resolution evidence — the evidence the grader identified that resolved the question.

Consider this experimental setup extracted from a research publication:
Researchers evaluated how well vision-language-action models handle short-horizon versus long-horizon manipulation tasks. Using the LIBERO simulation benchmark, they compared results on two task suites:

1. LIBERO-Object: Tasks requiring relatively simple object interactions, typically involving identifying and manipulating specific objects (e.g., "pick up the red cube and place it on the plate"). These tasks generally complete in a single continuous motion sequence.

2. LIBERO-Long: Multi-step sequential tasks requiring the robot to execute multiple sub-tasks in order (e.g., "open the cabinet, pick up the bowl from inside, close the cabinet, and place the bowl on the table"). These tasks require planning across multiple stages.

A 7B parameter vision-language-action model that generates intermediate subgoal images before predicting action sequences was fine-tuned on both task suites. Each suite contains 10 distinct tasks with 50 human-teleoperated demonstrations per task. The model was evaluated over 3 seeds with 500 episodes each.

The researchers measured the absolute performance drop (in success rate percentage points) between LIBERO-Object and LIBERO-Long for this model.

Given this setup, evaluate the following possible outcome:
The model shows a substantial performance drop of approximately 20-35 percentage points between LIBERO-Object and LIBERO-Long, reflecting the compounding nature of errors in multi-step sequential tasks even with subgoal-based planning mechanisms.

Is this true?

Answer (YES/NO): YES